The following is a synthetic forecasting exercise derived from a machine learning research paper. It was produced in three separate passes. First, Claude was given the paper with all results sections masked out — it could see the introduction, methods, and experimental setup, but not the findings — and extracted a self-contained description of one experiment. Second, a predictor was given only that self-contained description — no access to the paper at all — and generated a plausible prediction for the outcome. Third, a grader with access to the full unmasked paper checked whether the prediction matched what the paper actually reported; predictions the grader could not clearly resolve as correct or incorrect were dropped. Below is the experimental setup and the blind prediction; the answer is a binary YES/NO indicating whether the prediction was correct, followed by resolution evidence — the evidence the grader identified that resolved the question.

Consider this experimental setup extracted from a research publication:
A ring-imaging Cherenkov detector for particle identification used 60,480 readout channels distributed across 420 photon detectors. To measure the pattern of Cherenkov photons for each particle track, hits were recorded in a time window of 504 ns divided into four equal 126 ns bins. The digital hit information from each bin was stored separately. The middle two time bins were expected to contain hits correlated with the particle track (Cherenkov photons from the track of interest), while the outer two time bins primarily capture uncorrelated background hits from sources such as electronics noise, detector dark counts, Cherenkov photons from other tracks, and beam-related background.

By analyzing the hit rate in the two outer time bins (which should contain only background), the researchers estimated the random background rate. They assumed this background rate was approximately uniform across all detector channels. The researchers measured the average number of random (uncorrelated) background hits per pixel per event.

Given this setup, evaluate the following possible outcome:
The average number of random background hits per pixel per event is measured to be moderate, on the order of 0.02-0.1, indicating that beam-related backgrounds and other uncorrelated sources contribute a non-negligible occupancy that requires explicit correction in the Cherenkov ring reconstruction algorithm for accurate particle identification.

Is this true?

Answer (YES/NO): NO